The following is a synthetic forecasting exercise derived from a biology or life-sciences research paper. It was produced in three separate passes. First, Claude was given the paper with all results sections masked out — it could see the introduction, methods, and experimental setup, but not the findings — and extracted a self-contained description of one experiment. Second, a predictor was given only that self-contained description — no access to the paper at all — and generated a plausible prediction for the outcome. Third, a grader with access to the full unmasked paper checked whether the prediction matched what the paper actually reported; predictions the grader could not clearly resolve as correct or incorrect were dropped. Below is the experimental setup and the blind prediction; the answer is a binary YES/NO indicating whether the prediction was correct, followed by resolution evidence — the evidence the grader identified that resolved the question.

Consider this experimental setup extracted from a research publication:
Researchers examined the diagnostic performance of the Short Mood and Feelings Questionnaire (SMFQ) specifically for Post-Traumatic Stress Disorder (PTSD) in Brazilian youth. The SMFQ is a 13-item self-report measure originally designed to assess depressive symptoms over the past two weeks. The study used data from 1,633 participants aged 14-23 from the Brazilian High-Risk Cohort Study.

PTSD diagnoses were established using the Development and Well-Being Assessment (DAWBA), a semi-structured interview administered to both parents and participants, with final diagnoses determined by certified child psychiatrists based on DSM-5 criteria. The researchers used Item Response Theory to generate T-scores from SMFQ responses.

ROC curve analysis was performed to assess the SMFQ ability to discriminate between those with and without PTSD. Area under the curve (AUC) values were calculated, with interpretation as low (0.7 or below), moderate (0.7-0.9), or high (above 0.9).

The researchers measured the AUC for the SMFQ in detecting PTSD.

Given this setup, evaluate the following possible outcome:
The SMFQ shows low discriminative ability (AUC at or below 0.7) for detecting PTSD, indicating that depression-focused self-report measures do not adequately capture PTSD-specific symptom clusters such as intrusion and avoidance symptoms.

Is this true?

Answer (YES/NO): NO